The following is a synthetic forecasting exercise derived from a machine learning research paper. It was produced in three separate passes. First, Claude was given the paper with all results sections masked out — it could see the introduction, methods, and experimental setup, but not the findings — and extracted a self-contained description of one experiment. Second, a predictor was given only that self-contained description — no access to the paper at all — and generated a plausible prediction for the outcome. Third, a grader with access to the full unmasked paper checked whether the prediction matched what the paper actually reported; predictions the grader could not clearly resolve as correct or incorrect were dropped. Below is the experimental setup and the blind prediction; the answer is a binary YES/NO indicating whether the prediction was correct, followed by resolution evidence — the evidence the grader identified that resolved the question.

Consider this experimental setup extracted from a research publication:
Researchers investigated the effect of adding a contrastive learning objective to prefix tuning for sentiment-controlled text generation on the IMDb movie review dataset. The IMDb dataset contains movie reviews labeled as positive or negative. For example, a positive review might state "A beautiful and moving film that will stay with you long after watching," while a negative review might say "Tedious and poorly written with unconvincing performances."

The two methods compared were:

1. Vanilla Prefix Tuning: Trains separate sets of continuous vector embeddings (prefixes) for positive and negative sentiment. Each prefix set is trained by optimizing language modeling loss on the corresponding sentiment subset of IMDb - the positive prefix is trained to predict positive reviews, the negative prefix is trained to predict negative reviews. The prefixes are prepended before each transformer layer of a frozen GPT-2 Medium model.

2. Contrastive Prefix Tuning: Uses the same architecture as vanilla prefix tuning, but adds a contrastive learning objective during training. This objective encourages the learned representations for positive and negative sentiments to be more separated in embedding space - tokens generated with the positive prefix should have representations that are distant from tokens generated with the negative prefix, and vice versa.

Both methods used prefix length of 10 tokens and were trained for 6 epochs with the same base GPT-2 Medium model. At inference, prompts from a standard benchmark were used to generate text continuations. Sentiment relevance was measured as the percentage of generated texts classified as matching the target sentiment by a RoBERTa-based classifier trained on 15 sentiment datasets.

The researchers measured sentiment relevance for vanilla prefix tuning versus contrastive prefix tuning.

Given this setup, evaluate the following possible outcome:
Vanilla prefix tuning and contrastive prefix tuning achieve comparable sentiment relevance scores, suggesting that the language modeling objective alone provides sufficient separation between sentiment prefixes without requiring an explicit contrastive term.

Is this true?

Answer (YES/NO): NO